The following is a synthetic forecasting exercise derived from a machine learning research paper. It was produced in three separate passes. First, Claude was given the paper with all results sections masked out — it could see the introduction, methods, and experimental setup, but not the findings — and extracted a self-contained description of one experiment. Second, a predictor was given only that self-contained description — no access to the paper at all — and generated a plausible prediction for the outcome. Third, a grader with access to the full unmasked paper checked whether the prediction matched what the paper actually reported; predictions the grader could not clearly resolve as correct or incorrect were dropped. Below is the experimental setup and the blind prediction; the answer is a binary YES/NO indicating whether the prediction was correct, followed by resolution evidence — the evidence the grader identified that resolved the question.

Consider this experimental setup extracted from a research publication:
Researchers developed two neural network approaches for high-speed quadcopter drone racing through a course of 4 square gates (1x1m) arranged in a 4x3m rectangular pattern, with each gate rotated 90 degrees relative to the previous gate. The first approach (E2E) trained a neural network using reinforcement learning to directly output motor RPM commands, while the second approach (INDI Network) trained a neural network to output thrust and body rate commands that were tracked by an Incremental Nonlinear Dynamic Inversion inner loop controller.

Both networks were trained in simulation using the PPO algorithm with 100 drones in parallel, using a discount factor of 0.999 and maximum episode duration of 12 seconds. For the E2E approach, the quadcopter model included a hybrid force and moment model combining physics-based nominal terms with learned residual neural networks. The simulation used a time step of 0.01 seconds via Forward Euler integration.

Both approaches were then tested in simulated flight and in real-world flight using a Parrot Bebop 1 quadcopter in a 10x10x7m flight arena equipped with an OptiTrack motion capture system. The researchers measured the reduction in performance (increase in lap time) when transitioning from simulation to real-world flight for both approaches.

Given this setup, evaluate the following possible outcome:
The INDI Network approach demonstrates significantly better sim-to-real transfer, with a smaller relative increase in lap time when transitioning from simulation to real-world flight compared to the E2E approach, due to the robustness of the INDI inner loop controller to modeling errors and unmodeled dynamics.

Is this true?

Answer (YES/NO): YES